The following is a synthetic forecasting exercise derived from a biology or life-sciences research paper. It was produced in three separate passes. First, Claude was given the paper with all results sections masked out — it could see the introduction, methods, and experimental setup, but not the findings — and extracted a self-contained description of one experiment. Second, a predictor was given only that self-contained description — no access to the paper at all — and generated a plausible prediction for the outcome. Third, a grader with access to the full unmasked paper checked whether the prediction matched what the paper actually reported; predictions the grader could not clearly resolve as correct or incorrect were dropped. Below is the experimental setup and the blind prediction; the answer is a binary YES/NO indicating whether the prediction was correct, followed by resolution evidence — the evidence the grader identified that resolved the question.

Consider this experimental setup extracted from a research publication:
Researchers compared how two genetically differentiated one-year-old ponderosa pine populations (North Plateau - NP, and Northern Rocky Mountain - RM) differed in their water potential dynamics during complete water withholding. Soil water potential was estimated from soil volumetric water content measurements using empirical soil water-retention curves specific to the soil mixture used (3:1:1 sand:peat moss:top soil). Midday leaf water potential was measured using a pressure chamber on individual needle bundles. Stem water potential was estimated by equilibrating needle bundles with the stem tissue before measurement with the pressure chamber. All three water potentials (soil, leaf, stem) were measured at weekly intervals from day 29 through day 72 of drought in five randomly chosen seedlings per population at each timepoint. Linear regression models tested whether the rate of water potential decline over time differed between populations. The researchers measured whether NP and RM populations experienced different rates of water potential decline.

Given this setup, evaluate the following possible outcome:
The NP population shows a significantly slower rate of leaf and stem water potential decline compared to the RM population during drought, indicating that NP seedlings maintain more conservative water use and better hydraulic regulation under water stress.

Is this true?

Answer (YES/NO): NO